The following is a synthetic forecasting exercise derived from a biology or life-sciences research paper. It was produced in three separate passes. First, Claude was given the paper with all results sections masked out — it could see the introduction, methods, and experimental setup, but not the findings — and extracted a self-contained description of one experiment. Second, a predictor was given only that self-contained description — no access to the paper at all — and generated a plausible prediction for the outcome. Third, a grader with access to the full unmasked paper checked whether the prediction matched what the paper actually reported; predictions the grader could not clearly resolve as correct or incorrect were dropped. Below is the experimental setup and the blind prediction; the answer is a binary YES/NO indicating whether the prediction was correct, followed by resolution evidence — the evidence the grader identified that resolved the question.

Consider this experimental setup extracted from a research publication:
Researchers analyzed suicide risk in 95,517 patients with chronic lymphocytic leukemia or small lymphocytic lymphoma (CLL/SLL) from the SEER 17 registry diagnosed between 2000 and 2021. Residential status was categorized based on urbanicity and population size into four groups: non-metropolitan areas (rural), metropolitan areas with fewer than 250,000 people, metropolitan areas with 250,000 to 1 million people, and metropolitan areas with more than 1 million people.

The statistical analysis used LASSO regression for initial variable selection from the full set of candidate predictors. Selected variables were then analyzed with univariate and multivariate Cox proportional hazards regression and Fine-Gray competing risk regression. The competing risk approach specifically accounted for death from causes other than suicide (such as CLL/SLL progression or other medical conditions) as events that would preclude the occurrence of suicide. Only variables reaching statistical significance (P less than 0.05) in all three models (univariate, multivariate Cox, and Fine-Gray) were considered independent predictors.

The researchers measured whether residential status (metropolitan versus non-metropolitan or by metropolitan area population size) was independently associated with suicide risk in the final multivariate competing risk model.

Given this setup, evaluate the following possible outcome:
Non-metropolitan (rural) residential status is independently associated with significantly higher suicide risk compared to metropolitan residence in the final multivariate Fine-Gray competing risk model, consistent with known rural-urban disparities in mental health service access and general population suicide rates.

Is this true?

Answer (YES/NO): NO